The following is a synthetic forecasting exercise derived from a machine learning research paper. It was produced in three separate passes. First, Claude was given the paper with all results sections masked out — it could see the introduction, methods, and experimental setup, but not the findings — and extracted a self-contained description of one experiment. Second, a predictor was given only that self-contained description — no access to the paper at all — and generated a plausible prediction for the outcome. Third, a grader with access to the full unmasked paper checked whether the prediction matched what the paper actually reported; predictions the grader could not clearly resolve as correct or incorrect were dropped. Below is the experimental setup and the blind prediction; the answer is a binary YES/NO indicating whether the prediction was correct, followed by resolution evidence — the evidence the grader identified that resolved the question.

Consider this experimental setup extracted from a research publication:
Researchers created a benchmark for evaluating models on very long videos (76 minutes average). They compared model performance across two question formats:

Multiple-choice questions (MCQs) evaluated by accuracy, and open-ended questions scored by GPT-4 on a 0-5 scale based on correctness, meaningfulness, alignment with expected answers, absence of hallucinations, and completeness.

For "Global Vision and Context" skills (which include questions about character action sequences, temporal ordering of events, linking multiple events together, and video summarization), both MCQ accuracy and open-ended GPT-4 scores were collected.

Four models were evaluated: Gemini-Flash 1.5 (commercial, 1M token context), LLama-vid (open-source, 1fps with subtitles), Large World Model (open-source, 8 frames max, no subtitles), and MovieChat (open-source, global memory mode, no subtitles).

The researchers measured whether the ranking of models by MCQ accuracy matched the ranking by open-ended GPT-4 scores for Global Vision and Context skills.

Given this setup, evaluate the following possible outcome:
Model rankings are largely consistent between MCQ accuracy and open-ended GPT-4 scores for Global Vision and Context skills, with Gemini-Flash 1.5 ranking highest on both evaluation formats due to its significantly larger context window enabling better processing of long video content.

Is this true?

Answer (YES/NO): YES